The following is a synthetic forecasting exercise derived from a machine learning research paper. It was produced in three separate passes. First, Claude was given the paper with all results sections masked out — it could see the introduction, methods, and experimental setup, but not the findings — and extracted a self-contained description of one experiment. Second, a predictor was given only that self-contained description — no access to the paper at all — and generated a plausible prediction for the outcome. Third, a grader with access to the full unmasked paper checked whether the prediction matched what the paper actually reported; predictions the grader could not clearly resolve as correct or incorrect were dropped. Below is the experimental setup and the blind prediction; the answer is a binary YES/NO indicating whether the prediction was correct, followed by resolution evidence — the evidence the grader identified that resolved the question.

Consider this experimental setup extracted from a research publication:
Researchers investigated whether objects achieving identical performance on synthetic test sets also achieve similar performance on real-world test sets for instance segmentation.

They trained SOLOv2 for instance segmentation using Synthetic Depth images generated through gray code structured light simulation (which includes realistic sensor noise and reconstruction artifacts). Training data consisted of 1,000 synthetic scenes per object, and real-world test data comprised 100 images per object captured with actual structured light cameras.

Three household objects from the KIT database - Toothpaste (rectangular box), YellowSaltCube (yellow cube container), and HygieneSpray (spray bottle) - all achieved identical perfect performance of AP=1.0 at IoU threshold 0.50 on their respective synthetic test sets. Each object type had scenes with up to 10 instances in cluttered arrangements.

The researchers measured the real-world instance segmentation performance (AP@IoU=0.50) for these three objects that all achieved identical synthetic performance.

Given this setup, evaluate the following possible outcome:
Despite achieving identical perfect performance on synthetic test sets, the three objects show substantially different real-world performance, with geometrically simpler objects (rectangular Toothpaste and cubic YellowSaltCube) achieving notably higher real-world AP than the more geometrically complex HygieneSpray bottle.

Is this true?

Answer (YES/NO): NO